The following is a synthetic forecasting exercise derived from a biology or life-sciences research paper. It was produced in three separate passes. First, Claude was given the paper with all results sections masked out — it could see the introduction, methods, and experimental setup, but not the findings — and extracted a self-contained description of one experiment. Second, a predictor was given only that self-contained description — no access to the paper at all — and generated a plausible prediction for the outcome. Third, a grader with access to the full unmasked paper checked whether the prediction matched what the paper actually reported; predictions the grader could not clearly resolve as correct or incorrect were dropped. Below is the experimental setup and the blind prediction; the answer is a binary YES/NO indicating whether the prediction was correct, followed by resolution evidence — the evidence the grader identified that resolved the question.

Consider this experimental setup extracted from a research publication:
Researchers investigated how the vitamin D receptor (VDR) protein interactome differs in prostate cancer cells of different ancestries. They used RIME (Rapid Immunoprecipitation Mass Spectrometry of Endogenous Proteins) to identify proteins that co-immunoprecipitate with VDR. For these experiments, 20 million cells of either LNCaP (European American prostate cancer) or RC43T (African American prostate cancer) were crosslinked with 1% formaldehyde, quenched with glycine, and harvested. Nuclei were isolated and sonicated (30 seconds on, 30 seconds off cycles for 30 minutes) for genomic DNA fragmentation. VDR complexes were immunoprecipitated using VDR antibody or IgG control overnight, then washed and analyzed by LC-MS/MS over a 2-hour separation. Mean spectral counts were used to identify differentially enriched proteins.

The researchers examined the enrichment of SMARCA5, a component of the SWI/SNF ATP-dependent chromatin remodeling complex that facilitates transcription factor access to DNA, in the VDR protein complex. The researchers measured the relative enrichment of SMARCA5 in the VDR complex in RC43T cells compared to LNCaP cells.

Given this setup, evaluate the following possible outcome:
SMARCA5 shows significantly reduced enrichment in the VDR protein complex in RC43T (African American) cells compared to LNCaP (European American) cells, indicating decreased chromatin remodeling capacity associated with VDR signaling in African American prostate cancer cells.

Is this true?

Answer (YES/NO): YES